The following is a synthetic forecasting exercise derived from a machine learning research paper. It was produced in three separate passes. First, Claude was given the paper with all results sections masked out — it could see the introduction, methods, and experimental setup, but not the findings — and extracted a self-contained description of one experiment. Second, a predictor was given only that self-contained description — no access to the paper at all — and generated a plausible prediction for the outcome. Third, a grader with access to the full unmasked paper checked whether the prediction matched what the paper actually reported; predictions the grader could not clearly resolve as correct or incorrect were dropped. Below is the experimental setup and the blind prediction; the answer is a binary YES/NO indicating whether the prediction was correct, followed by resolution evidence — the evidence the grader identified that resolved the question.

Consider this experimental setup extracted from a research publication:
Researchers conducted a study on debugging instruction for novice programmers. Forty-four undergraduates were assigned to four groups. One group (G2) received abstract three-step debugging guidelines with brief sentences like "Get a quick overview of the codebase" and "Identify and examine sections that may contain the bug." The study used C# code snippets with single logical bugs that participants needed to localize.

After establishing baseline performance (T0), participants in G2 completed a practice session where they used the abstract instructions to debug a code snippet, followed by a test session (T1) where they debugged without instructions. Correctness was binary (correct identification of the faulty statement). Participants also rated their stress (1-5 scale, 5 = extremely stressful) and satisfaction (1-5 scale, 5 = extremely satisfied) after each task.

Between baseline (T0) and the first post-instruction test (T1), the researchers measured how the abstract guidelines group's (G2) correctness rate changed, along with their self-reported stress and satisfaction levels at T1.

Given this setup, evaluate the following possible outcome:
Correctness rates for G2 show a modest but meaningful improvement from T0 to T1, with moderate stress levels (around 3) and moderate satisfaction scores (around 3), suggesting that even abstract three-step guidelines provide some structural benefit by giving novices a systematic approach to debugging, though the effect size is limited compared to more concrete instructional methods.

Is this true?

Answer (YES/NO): NO